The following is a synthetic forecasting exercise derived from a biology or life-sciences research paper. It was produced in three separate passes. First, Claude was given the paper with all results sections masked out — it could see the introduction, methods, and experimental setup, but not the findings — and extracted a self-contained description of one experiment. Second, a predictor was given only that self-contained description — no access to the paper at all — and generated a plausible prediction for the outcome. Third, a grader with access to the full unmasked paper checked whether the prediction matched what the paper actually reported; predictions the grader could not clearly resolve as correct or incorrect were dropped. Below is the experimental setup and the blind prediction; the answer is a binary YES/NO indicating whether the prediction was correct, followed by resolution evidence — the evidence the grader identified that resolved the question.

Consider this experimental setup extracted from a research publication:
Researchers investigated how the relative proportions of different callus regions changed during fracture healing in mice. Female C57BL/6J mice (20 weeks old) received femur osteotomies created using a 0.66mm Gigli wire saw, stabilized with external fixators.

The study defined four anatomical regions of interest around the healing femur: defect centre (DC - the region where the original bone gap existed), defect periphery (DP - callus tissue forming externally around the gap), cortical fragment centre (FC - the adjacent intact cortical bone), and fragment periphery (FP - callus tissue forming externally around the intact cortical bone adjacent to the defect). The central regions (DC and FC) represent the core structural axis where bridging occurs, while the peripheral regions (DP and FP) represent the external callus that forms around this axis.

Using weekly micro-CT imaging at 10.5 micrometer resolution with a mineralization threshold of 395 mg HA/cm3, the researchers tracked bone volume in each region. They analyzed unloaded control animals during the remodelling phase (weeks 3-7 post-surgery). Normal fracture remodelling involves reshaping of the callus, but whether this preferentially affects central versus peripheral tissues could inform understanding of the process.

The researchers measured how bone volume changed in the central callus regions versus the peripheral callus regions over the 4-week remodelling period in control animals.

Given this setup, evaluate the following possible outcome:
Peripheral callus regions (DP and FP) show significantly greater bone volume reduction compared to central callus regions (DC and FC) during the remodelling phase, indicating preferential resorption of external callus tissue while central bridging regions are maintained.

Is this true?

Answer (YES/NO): NO